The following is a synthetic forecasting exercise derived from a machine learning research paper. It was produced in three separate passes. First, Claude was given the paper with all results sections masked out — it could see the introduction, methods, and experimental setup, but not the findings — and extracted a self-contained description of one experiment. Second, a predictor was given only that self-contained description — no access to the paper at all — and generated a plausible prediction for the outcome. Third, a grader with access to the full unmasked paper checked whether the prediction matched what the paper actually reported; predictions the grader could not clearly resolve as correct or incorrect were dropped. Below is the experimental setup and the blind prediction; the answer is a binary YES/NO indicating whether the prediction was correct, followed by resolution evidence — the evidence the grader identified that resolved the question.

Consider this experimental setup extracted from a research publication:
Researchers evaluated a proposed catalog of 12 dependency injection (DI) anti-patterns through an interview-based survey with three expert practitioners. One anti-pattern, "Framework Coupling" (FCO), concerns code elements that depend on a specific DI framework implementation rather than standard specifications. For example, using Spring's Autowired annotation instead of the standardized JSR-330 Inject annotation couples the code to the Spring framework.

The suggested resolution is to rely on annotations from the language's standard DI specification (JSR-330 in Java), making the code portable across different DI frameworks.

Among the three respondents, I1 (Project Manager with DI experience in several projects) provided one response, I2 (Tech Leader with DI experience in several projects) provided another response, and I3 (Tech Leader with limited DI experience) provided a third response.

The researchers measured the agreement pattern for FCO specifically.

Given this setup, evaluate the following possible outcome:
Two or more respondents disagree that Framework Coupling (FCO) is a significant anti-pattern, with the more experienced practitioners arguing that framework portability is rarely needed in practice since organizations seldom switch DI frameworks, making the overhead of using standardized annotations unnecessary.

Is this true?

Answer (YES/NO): NO